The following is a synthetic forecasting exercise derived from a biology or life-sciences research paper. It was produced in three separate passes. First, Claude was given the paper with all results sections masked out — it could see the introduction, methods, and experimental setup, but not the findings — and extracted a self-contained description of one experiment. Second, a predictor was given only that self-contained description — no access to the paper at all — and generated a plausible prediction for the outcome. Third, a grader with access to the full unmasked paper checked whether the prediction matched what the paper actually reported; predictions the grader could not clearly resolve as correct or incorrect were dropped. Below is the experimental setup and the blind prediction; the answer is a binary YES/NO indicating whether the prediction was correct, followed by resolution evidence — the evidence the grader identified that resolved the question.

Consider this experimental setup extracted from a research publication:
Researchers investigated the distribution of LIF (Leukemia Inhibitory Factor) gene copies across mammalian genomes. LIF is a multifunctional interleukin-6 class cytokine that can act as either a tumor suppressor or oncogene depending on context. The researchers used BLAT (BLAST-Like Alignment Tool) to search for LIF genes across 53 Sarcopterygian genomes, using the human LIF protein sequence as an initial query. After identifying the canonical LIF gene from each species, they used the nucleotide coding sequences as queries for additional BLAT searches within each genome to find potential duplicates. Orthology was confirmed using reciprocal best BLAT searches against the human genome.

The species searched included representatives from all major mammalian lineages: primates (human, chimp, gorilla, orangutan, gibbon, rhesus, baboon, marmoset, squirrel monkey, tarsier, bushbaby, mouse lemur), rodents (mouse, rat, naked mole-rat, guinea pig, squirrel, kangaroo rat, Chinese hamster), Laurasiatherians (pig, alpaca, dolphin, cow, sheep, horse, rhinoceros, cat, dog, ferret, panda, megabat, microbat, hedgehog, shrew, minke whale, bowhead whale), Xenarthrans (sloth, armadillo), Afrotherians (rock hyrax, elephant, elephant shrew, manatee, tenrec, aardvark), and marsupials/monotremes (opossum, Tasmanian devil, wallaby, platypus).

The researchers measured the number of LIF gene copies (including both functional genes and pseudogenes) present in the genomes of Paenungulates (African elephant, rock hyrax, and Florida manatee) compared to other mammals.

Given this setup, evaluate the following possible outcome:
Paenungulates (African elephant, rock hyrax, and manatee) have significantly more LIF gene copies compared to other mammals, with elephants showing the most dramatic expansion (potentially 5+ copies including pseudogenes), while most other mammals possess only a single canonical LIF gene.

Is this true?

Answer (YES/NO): NO